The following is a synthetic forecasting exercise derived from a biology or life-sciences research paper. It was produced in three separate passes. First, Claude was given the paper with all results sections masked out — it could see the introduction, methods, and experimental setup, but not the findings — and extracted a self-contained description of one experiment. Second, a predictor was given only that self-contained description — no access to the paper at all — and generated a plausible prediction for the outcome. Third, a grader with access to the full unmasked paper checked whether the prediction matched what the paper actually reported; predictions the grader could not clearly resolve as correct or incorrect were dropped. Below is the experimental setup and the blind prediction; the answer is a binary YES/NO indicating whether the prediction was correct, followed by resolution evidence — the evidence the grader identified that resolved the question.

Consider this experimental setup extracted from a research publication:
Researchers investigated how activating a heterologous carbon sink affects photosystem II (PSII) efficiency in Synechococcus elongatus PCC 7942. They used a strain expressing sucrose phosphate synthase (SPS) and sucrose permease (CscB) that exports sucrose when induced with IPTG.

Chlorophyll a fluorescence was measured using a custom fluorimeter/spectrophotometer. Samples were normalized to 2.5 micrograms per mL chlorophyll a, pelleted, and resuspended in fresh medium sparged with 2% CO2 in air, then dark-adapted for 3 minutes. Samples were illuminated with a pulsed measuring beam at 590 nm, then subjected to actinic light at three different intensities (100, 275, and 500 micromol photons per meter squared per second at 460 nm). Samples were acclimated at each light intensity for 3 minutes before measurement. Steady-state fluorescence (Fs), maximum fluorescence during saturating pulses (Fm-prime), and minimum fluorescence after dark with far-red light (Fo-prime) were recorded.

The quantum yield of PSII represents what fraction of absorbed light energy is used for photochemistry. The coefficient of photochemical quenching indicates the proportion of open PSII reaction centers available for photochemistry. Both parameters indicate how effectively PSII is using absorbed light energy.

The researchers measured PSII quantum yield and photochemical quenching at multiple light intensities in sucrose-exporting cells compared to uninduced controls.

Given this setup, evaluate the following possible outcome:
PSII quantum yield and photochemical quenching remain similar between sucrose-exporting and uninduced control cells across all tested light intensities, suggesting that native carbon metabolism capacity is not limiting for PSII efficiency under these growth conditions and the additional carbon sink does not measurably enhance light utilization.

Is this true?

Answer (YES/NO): NO